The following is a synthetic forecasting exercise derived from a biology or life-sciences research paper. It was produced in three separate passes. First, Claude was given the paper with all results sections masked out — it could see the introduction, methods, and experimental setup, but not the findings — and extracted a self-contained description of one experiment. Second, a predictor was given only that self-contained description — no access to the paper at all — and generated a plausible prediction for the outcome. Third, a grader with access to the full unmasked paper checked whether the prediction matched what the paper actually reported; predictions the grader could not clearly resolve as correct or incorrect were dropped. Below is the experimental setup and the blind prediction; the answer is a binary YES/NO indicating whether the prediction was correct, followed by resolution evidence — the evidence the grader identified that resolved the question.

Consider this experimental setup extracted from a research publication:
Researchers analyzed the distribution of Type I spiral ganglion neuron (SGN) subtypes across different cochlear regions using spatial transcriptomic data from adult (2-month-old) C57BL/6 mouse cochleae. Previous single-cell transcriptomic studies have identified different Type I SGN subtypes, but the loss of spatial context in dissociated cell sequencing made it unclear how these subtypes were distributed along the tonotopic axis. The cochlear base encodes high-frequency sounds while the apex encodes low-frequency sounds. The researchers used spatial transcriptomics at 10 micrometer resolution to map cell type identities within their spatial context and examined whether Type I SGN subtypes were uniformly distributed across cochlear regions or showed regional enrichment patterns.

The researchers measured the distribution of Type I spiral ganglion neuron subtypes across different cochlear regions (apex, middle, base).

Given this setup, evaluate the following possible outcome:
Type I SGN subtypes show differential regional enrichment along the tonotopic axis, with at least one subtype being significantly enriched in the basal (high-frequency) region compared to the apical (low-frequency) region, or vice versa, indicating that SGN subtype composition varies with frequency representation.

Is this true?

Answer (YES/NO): YES